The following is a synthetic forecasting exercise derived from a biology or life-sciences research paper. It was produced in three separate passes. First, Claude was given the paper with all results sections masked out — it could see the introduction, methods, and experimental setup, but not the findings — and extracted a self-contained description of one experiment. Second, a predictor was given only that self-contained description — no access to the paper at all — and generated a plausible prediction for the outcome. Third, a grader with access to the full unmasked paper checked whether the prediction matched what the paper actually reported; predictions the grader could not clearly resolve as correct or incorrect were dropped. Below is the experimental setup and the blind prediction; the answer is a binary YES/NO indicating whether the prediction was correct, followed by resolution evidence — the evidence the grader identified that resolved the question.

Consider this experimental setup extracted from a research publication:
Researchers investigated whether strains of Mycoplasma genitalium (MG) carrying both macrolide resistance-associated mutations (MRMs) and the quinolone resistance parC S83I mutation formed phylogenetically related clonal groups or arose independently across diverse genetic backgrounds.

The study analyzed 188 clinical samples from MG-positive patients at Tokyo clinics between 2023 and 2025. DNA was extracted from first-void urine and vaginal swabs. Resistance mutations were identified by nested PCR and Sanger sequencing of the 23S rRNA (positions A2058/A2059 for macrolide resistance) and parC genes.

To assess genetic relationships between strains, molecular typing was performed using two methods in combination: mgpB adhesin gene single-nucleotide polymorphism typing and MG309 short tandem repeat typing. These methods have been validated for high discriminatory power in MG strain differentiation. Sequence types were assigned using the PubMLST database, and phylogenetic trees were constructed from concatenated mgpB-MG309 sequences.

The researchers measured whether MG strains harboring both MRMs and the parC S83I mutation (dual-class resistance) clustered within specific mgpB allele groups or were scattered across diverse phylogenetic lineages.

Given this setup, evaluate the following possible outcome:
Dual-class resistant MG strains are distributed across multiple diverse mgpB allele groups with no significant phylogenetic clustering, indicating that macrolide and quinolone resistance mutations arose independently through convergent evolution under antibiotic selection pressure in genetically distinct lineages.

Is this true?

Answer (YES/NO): NO